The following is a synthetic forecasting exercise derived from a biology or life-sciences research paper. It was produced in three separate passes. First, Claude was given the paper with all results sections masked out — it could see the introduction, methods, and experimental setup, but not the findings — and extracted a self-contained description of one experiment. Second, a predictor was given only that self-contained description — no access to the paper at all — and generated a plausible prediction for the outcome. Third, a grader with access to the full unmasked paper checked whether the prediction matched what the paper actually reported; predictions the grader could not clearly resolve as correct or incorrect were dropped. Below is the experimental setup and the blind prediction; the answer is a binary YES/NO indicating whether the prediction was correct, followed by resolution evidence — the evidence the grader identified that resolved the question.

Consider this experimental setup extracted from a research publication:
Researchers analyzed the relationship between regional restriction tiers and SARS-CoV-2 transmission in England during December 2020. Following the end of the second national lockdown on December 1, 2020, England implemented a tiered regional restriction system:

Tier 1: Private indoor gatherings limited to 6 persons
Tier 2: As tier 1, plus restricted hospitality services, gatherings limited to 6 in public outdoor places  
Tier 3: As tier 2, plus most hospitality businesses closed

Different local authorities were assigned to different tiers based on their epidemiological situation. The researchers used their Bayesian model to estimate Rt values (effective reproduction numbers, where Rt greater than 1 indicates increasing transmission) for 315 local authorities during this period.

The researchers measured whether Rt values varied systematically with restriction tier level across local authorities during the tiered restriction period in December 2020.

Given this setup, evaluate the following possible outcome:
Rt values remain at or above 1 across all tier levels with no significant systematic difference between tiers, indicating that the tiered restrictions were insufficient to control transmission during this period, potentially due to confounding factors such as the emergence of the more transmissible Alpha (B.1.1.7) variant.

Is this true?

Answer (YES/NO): NO